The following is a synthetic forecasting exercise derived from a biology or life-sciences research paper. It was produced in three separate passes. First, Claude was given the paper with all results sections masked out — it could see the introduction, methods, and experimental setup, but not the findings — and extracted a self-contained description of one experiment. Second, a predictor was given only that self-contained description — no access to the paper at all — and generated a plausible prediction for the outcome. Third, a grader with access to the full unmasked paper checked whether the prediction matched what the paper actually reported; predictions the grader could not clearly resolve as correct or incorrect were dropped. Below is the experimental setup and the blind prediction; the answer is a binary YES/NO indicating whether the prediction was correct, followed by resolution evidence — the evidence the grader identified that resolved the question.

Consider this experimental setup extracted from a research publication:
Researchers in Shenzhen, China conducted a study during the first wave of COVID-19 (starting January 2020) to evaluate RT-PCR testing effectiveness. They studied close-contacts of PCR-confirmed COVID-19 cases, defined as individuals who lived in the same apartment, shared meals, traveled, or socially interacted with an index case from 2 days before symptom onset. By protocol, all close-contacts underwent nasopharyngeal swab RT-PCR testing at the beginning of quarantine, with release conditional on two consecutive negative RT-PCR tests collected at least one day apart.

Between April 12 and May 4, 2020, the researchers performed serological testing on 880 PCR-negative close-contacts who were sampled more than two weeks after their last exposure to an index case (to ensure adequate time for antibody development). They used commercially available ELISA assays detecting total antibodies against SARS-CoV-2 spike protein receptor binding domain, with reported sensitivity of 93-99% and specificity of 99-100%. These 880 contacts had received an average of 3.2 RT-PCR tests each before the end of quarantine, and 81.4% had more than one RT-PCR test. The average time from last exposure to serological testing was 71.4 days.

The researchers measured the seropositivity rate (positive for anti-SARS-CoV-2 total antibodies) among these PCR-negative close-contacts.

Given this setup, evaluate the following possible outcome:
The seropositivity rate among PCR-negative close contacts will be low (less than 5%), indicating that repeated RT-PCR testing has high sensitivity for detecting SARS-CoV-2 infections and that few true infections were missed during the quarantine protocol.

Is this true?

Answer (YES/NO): NO